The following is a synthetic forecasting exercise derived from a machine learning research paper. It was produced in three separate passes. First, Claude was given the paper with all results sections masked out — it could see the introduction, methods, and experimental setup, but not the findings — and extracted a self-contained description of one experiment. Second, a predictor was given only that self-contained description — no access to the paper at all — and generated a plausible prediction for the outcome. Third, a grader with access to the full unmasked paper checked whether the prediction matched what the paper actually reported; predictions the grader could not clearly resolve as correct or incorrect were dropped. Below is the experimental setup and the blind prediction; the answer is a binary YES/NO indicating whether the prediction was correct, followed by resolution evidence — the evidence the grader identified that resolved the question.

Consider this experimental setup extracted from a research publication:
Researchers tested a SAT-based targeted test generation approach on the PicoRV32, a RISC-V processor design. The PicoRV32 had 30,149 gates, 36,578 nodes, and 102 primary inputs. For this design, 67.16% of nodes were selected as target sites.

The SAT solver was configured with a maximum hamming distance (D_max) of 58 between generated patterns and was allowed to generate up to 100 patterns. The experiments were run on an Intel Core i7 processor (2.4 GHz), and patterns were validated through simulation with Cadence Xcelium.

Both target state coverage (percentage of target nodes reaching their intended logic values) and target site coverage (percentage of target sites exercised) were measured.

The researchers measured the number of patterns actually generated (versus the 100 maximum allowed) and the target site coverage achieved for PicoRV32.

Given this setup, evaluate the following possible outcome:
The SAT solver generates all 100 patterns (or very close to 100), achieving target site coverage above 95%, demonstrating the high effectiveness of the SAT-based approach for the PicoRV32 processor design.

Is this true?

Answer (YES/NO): NO